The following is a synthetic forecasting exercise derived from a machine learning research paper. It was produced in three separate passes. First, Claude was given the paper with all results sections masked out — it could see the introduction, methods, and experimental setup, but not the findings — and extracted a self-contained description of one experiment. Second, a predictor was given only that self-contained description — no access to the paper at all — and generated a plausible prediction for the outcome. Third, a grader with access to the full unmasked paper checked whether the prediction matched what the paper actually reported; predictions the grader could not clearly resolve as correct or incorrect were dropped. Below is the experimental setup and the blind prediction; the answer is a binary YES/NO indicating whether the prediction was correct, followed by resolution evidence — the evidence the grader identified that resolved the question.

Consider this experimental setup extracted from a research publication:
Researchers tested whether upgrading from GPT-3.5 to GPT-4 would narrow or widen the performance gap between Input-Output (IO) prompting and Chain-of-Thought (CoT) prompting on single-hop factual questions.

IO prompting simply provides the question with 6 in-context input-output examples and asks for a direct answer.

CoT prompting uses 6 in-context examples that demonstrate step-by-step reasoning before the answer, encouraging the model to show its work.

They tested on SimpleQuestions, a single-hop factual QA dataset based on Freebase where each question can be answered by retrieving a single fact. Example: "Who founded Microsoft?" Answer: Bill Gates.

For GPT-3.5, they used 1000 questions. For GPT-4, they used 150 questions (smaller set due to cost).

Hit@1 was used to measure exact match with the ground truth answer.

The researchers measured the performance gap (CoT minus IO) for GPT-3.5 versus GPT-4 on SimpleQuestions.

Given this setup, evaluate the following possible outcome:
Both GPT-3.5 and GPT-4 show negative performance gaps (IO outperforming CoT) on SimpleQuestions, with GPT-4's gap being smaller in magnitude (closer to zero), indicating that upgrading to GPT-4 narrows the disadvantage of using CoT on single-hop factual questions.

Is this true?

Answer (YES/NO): NO